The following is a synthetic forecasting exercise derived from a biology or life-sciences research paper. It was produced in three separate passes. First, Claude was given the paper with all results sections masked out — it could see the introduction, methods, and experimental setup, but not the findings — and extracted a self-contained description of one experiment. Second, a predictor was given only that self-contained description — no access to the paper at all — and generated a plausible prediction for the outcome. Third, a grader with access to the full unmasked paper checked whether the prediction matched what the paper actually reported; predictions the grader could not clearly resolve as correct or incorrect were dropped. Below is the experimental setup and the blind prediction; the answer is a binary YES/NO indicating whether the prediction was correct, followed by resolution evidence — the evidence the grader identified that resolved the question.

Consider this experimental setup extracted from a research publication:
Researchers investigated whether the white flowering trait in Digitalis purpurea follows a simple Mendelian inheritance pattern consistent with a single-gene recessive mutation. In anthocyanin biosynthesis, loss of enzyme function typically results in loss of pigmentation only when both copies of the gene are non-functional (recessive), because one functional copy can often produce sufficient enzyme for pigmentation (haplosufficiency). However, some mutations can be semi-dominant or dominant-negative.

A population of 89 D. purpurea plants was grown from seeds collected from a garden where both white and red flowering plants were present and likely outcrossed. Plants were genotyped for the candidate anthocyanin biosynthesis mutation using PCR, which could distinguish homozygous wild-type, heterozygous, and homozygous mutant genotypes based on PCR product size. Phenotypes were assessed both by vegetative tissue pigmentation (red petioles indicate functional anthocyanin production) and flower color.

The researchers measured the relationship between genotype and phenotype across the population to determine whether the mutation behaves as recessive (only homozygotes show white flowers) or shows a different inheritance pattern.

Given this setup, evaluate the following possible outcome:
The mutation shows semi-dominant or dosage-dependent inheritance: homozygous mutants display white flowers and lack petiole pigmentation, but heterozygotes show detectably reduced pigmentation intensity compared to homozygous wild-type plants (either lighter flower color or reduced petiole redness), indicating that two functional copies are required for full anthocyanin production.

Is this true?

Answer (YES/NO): NO